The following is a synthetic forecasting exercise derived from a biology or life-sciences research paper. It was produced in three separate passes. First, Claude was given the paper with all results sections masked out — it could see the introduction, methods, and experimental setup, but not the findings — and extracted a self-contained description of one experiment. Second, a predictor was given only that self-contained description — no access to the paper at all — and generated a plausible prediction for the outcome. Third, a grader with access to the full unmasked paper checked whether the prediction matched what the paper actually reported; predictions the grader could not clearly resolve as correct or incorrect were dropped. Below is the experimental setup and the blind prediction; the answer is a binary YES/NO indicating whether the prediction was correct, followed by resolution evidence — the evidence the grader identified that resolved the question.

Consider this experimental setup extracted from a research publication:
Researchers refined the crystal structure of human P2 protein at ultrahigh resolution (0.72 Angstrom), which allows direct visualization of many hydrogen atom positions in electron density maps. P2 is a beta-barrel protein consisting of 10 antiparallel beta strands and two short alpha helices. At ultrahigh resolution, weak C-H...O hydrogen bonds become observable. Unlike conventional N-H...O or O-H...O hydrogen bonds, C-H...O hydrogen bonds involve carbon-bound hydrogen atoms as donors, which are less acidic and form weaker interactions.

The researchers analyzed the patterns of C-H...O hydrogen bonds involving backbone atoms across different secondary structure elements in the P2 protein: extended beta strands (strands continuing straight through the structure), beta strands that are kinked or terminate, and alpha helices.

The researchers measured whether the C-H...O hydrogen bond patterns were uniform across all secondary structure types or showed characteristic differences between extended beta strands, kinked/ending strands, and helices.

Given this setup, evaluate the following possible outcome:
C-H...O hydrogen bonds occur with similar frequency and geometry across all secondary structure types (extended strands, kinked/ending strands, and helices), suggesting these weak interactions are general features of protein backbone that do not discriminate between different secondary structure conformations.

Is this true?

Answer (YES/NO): NO